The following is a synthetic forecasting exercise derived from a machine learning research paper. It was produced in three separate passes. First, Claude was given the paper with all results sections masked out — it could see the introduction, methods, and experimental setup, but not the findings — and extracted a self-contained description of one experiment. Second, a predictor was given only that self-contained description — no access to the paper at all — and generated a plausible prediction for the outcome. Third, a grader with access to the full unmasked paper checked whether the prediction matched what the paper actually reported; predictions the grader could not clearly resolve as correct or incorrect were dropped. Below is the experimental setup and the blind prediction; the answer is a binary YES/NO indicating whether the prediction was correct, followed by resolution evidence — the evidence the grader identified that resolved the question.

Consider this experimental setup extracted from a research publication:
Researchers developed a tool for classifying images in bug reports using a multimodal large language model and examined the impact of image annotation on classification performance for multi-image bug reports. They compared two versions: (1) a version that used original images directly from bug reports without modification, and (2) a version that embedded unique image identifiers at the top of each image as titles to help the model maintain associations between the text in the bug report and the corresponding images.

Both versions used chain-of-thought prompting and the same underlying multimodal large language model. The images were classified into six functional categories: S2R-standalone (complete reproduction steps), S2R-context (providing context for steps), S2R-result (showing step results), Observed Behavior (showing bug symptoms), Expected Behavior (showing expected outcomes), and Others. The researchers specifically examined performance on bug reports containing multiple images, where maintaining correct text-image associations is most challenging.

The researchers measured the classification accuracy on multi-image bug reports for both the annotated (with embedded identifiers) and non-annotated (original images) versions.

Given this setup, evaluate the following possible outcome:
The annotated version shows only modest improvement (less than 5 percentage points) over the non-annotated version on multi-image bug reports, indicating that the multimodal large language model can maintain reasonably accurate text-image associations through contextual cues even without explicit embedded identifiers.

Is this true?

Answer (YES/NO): NO